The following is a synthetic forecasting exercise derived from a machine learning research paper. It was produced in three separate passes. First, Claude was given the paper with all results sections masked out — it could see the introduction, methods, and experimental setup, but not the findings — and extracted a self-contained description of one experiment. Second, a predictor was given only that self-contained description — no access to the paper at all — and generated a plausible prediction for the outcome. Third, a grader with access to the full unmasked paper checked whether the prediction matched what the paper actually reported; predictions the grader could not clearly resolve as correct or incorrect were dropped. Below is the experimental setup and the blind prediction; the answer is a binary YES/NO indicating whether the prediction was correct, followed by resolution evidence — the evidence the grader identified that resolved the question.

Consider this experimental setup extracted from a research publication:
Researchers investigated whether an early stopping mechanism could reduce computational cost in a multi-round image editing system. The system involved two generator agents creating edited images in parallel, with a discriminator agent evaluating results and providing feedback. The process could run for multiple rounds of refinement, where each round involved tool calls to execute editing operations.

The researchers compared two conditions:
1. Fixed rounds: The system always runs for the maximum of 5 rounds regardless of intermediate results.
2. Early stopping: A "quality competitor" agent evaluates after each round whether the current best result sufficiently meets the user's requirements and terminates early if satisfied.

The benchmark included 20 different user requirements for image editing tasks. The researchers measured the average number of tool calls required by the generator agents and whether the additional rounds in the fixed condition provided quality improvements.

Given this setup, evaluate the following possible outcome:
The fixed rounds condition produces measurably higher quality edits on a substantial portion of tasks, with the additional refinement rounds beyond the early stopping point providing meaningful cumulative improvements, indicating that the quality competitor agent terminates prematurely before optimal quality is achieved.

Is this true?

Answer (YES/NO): NO